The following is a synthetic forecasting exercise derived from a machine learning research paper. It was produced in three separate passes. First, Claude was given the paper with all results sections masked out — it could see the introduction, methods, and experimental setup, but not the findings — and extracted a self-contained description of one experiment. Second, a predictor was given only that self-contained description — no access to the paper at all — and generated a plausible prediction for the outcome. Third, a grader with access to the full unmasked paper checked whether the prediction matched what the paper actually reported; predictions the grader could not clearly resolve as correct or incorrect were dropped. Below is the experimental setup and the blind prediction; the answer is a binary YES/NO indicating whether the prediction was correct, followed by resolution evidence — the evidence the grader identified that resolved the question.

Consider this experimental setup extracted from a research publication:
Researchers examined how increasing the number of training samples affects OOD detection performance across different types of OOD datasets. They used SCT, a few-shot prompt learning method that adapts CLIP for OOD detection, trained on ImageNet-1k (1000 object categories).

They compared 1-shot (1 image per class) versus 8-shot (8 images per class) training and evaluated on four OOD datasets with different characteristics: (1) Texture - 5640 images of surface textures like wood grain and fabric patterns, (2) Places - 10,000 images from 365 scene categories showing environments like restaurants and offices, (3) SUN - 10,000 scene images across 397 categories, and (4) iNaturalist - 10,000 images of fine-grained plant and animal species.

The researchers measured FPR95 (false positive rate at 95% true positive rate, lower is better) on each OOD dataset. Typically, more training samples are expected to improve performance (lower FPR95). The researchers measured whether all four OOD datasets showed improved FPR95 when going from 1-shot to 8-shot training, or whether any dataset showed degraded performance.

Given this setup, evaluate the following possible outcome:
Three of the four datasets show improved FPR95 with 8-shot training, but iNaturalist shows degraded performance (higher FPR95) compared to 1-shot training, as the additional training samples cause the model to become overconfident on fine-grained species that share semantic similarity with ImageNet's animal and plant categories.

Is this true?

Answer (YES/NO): NO